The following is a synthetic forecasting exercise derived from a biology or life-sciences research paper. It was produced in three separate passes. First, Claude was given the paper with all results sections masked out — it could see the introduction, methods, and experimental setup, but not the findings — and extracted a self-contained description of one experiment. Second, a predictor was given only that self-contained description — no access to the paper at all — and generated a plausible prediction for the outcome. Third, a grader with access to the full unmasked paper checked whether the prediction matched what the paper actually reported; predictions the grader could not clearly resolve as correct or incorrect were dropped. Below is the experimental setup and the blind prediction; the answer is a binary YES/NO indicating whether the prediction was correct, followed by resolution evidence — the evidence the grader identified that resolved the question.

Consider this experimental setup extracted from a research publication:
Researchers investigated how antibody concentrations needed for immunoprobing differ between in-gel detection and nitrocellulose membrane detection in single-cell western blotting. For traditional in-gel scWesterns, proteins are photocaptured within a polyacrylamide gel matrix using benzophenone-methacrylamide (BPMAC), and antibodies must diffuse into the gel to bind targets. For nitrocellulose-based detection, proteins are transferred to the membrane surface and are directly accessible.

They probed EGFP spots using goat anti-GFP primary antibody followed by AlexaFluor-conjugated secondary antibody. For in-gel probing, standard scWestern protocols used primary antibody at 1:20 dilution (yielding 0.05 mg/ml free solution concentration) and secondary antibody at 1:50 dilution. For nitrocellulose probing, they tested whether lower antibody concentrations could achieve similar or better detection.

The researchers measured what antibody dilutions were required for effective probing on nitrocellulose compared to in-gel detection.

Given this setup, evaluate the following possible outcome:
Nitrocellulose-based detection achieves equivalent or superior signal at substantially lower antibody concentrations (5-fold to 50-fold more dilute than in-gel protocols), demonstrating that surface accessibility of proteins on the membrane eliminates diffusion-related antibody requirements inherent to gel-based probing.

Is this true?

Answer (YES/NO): YES